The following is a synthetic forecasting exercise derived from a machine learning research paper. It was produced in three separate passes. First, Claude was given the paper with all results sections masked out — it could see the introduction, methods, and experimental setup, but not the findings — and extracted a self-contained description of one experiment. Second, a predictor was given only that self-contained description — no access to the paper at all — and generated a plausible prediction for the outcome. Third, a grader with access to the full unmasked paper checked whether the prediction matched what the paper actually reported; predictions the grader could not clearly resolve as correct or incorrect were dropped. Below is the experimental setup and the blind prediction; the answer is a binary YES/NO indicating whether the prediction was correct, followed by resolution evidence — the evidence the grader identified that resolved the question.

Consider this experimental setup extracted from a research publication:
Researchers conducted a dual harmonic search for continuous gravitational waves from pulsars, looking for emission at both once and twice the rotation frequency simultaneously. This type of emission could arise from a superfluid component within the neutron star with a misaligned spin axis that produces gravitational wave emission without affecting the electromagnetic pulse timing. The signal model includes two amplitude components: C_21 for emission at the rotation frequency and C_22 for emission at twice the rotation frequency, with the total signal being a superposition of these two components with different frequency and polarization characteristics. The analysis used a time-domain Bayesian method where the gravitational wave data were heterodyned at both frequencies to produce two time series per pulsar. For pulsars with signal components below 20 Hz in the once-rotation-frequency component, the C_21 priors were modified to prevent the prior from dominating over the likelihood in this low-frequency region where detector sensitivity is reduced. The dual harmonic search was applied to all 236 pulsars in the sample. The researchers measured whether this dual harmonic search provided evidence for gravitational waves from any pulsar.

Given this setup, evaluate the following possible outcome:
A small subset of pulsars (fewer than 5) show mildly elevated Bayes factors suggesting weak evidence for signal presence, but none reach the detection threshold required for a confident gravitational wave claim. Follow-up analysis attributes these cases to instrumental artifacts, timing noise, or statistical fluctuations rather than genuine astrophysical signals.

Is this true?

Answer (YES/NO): NO